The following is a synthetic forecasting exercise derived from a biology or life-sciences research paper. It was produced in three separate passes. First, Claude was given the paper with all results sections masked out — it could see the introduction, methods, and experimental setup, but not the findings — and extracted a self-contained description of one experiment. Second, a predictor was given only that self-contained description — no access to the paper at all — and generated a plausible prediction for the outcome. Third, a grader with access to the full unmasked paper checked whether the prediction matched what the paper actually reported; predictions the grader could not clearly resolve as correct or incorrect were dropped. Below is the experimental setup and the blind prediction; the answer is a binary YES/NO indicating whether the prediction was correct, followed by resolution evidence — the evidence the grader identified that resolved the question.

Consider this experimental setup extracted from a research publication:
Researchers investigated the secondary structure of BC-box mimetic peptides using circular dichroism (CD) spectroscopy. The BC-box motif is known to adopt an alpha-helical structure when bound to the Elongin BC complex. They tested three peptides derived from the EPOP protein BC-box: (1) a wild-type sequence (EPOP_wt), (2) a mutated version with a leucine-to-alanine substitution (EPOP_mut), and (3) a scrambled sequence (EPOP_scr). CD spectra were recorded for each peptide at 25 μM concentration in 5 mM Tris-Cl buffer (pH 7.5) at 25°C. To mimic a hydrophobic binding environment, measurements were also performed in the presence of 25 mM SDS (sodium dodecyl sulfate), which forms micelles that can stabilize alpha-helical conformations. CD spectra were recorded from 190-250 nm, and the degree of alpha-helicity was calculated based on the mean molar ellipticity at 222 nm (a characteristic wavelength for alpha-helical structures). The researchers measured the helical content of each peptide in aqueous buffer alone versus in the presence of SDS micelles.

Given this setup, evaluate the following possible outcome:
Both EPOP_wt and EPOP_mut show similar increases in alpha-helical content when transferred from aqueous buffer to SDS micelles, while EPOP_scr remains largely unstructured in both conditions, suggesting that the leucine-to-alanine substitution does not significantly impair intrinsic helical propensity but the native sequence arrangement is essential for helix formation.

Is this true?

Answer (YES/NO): YES